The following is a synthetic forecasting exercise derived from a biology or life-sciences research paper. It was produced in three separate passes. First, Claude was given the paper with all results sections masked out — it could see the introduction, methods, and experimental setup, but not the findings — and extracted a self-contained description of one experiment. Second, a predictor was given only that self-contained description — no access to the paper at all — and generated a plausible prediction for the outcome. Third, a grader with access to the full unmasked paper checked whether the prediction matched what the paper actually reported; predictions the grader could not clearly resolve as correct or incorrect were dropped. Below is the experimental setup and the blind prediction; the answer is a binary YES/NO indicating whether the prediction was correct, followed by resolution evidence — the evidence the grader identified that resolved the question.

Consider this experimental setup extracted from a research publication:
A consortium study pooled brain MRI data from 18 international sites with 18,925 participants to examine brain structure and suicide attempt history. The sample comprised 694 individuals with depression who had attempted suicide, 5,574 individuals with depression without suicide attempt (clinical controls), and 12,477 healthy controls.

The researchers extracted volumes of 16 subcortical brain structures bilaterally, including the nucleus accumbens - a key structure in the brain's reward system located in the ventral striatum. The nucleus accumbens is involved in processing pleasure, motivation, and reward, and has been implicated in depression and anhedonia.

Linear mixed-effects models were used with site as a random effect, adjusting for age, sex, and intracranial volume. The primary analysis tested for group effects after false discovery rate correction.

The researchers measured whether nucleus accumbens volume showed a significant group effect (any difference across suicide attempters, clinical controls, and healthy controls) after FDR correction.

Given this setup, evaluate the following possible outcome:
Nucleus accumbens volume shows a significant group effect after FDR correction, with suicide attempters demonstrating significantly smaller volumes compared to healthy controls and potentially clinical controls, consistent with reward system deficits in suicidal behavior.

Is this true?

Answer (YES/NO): NO